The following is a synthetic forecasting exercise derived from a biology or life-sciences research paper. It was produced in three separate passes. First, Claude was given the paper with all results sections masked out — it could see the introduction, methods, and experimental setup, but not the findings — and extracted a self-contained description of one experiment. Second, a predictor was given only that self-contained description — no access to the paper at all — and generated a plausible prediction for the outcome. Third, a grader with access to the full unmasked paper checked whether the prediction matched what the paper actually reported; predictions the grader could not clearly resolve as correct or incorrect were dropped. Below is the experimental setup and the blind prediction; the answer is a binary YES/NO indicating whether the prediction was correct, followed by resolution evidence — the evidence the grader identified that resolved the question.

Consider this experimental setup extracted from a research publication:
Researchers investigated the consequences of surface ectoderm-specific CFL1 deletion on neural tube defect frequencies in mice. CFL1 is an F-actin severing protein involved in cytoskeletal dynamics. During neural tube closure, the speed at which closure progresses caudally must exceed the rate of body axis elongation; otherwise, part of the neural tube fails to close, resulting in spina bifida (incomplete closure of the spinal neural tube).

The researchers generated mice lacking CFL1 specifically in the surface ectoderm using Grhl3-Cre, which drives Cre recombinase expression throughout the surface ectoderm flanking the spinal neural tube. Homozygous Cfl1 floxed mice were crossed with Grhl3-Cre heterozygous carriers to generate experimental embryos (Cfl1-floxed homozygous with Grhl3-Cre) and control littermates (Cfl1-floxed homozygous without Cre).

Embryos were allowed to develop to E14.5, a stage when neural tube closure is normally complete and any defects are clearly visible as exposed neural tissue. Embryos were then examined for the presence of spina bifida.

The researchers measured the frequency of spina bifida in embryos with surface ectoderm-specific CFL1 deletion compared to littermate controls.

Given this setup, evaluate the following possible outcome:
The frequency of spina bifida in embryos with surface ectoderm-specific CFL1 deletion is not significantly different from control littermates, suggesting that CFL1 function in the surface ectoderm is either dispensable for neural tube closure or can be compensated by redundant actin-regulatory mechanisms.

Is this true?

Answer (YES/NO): NO